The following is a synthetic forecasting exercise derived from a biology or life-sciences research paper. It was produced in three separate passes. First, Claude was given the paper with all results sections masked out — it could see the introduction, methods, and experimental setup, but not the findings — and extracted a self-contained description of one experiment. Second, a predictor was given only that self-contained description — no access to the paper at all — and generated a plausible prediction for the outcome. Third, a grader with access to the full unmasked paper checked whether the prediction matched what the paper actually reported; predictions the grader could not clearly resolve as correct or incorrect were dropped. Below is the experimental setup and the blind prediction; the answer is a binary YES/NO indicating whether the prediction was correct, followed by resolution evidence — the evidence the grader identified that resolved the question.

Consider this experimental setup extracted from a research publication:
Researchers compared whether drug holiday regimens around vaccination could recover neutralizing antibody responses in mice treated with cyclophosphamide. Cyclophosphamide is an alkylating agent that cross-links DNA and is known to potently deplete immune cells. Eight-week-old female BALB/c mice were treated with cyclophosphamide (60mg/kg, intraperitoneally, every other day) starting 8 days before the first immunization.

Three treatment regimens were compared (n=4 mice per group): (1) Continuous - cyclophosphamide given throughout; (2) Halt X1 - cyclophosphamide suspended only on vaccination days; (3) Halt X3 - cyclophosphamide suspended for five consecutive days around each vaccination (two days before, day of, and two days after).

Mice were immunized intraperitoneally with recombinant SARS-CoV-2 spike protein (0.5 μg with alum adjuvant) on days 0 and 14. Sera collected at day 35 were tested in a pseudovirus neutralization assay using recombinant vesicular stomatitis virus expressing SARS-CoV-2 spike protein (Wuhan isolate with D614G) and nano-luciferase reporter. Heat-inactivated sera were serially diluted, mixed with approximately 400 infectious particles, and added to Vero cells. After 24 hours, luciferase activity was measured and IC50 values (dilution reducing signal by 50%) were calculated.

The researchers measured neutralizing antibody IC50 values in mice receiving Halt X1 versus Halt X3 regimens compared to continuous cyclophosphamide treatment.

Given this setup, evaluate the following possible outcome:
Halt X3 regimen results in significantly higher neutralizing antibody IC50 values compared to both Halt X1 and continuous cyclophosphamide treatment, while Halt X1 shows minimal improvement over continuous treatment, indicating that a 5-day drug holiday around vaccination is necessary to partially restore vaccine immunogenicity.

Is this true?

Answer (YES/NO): NO